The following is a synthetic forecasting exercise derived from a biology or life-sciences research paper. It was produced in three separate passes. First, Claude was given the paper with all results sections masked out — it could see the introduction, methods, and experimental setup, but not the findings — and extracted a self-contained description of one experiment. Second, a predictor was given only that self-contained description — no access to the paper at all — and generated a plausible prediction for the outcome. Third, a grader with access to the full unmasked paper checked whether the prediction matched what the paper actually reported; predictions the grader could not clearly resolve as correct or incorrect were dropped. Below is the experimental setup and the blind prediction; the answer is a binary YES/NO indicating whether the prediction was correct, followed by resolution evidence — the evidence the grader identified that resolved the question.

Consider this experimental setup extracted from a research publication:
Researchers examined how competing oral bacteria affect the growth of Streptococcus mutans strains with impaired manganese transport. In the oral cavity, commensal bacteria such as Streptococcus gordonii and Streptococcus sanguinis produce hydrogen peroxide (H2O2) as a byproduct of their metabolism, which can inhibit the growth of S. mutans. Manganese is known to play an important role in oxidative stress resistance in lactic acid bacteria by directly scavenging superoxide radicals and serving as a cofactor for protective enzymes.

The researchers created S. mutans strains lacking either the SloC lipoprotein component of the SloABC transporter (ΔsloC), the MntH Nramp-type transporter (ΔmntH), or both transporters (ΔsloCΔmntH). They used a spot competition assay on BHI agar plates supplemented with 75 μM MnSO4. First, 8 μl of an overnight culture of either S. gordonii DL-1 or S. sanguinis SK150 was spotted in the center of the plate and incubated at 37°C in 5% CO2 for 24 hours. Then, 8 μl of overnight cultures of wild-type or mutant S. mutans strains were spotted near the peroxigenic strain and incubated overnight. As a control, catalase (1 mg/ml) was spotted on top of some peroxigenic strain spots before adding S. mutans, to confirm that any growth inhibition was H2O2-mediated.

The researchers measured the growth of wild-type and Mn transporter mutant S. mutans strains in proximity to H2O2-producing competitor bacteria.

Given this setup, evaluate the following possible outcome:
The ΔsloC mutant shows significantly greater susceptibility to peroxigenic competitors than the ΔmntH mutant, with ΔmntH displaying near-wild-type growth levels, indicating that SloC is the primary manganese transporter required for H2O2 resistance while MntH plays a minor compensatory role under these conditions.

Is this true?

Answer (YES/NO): NO